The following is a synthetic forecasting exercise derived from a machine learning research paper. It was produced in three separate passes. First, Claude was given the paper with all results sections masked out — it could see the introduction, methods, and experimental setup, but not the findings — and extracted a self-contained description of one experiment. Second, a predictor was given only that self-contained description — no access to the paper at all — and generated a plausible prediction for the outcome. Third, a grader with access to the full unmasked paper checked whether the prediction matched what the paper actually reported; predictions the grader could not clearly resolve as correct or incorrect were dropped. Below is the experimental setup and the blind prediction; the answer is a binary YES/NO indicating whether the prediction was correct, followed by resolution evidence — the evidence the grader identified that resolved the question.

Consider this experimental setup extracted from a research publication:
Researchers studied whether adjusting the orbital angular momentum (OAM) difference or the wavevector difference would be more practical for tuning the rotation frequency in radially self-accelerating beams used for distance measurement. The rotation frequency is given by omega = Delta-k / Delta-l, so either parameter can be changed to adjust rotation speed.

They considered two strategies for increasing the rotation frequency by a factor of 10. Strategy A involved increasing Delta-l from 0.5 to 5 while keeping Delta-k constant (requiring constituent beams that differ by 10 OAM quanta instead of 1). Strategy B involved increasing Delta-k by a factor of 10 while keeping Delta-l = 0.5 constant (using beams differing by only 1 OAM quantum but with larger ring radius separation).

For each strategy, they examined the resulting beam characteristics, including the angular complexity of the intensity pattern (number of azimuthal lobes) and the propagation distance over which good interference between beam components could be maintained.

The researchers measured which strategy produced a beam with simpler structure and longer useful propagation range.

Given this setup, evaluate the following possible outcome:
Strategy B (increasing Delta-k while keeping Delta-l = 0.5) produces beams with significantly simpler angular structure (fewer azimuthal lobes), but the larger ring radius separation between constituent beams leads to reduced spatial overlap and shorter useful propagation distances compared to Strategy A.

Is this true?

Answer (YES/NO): NO